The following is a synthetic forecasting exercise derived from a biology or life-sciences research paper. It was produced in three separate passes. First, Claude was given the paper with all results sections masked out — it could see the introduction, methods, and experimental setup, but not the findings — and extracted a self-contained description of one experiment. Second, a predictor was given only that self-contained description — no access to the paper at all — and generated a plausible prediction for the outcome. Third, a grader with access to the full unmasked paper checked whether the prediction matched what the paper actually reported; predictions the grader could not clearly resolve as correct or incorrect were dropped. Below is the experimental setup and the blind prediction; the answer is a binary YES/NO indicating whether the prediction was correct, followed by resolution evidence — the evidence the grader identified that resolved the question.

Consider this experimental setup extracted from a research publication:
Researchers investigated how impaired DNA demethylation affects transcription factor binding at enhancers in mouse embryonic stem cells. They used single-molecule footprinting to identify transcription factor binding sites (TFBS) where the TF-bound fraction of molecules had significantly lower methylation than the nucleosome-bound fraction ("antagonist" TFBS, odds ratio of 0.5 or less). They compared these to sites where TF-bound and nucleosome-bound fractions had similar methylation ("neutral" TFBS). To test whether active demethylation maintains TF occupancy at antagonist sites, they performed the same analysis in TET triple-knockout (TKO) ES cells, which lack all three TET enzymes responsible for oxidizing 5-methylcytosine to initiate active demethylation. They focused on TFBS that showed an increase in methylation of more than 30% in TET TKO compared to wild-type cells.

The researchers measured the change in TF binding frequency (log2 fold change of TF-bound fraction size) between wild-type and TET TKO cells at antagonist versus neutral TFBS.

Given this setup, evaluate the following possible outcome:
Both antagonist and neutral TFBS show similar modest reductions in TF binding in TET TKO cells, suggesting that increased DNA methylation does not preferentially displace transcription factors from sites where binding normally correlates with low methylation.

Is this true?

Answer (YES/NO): NO